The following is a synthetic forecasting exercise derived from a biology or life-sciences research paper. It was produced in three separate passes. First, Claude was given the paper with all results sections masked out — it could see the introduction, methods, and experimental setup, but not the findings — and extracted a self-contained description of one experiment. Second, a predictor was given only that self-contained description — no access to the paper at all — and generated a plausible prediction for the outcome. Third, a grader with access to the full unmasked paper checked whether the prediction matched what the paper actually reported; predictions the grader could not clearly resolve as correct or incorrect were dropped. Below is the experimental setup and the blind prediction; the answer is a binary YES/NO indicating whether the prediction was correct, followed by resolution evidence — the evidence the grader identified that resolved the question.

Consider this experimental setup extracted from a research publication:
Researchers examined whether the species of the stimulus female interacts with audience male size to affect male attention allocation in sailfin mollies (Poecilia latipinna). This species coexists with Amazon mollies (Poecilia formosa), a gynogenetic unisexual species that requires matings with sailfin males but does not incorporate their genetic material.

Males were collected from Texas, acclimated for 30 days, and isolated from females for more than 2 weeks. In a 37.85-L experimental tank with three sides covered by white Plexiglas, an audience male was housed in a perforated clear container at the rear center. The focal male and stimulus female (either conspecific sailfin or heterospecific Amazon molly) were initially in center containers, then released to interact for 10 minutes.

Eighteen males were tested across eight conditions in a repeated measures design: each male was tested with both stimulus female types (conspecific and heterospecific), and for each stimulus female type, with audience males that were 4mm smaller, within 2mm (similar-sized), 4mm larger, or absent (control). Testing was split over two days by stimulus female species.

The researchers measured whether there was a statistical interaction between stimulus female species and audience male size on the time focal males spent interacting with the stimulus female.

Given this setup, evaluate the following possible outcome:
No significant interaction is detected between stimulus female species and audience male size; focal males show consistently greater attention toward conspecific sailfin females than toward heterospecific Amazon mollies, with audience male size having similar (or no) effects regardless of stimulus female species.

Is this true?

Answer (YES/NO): YES